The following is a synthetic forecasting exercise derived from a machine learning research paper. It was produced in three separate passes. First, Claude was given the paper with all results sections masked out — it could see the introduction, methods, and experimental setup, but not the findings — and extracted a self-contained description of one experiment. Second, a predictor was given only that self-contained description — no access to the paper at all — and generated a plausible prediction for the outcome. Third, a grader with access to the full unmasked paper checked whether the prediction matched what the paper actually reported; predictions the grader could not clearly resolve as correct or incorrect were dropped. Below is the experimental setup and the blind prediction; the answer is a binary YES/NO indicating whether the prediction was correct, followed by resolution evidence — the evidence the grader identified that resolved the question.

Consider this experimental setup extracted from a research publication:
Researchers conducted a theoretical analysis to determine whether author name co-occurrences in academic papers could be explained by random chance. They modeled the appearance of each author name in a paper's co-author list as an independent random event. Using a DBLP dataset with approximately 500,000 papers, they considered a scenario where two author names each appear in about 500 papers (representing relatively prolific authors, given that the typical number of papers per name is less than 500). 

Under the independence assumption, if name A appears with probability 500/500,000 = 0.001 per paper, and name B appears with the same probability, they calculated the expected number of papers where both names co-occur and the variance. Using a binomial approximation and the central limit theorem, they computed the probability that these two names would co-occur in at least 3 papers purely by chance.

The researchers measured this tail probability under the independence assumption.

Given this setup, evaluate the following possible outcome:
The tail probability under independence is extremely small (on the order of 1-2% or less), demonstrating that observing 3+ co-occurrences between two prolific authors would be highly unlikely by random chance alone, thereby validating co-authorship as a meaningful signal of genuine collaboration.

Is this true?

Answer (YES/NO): YES